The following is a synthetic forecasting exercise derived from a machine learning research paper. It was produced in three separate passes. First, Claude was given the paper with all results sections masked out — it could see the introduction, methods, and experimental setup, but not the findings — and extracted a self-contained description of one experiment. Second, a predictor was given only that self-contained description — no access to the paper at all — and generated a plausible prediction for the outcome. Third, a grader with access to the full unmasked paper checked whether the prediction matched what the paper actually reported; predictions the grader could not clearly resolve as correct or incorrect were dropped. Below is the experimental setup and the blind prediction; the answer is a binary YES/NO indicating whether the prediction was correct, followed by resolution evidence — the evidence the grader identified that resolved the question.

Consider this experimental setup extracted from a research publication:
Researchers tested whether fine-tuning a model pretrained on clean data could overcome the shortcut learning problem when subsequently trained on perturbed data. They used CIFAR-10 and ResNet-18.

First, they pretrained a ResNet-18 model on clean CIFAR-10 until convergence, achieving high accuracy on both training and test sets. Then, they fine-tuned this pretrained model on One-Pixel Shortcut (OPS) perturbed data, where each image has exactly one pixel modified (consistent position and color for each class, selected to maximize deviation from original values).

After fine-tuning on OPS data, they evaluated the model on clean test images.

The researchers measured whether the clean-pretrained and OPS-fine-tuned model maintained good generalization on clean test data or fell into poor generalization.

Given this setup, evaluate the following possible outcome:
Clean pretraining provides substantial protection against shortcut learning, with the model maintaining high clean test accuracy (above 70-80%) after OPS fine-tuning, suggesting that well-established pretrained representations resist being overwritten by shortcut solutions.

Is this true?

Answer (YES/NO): NO